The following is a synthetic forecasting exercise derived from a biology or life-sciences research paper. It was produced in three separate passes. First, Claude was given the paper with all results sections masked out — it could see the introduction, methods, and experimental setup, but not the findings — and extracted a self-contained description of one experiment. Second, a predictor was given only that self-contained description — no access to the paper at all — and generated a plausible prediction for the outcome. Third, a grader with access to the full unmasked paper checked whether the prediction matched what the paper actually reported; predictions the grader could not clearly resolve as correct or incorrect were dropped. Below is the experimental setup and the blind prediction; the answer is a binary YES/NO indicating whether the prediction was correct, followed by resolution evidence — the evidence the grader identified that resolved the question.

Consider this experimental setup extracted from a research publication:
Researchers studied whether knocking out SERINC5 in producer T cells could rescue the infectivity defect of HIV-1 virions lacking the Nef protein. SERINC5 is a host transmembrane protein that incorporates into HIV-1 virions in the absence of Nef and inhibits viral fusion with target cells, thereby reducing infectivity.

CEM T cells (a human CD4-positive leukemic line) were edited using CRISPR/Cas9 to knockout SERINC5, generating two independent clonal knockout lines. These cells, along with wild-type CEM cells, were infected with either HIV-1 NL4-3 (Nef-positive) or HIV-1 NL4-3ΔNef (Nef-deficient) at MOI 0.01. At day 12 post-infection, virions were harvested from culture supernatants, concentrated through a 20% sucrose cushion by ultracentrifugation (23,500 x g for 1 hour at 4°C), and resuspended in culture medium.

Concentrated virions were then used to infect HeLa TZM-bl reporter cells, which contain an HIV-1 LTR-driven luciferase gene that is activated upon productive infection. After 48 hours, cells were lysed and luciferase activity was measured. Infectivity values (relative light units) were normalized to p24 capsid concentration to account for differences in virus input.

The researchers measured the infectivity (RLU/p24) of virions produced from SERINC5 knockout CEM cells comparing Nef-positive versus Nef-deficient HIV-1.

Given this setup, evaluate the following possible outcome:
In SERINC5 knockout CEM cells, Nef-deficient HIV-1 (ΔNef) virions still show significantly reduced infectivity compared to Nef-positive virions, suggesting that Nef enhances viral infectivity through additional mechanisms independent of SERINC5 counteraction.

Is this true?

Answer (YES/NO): YES